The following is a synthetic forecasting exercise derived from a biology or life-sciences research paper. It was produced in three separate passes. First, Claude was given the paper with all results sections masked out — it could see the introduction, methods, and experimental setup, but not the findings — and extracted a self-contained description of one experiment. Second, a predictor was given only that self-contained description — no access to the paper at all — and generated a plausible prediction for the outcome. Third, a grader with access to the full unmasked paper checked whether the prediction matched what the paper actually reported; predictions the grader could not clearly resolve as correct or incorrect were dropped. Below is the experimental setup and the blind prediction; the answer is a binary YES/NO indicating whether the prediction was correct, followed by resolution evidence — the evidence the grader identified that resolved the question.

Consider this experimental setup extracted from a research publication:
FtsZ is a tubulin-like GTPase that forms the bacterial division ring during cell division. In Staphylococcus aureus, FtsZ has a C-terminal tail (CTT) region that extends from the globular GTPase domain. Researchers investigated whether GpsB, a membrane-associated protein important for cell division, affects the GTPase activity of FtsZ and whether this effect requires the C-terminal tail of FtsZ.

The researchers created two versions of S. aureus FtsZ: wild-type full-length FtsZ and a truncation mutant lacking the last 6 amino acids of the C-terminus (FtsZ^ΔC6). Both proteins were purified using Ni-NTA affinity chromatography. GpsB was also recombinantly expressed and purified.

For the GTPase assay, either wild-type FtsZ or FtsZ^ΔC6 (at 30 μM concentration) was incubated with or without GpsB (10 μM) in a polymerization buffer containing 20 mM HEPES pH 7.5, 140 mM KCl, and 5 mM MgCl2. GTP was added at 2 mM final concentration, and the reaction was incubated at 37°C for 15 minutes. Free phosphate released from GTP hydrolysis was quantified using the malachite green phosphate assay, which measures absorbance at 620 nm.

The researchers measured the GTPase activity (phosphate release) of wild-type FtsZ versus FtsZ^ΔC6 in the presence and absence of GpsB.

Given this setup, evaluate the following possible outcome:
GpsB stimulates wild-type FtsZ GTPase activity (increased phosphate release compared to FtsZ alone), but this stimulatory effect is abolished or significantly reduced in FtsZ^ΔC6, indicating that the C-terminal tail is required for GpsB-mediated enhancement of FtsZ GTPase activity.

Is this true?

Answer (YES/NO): YES